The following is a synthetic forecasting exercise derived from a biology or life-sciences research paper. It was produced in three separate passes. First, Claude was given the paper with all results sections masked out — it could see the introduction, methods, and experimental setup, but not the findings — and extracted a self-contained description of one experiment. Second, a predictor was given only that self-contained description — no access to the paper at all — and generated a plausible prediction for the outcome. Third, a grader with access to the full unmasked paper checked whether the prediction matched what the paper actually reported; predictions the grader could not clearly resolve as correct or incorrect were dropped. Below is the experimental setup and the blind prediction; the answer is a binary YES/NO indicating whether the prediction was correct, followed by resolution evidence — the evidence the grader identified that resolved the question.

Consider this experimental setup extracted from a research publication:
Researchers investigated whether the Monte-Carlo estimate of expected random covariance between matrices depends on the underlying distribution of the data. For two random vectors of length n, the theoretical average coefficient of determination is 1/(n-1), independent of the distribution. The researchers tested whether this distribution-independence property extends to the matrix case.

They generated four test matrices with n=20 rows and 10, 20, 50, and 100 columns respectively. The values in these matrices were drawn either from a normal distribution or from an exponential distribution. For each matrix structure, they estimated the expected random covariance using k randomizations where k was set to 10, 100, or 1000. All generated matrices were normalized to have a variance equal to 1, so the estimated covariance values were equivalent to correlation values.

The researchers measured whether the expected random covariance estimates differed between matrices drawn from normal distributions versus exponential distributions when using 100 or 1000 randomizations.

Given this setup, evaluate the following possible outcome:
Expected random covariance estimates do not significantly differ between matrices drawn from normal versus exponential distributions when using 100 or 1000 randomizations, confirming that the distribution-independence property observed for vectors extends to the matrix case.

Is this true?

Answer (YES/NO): YES